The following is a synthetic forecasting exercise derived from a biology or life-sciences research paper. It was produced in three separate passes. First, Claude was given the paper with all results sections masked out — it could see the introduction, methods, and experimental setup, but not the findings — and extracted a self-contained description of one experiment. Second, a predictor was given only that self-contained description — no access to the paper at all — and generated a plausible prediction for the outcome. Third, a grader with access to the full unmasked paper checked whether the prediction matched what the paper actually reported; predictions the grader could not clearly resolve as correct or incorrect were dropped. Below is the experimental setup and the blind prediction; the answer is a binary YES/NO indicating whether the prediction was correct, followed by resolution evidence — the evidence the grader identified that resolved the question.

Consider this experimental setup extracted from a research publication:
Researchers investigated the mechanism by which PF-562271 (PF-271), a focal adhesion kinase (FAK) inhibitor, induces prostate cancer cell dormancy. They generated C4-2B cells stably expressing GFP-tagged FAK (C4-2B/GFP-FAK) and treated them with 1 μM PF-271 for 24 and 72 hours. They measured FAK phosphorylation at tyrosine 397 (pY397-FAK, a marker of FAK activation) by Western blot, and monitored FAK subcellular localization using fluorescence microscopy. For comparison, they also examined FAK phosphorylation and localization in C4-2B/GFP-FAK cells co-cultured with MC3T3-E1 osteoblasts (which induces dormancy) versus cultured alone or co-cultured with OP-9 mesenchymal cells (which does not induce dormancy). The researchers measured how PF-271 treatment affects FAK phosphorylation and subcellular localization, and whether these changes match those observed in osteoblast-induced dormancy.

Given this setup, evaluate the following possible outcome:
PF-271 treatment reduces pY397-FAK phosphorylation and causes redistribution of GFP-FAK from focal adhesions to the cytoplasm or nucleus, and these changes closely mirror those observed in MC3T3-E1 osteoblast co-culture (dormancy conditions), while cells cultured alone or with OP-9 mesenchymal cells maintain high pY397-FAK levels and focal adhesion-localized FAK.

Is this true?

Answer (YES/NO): YES